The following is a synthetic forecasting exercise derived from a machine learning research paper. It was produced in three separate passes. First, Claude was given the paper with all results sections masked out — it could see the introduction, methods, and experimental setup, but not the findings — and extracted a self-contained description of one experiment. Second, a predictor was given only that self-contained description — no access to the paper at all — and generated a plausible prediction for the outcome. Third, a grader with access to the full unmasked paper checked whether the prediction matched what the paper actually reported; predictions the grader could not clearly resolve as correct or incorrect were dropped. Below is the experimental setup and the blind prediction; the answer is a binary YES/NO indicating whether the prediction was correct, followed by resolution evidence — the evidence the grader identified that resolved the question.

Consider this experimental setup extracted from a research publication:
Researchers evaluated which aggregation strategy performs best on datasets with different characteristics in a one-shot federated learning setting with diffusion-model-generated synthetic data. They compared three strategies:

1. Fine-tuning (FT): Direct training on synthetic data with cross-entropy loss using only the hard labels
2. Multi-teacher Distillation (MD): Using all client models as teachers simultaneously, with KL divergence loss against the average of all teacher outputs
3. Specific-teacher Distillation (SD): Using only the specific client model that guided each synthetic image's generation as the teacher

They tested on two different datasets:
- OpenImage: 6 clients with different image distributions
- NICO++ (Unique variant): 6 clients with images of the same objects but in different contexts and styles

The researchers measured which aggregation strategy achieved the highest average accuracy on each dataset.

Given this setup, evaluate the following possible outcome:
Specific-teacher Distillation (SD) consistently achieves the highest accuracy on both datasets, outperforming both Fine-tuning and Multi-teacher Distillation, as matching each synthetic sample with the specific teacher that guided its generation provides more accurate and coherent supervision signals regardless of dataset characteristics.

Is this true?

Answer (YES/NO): YES